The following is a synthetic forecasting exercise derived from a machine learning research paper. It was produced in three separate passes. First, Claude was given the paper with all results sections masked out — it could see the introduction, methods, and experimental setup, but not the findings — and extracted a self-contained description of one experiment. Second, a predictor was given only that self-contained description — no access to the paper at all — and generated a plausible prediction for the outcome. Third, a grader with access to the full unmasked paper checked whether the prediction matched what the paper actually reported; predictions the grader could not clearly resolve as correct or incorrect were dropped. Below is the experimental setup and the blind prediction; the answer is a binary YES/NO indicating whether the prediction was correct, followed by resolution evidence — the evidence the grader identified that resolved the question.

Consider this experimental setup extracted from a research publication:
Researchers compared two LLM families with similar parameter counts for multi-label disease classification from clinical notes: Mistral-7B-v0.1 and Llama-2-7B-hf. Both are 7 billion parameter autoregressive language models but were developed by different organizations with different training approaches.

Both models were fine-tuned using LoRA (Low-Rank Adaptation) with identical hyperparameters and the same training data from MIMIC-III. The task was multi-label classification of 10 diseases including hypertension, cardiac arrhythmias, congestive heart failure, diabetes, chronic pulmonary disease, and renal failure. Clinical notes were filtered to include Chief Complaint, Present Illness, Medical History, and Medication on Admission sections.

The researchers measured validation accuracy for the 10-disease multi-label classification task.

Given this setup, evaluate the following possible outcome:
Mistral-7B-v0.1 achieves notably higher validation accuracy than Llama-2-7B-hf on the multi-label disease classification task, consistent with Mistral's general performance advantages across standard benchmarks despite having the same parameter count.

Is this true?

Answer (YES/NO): NO